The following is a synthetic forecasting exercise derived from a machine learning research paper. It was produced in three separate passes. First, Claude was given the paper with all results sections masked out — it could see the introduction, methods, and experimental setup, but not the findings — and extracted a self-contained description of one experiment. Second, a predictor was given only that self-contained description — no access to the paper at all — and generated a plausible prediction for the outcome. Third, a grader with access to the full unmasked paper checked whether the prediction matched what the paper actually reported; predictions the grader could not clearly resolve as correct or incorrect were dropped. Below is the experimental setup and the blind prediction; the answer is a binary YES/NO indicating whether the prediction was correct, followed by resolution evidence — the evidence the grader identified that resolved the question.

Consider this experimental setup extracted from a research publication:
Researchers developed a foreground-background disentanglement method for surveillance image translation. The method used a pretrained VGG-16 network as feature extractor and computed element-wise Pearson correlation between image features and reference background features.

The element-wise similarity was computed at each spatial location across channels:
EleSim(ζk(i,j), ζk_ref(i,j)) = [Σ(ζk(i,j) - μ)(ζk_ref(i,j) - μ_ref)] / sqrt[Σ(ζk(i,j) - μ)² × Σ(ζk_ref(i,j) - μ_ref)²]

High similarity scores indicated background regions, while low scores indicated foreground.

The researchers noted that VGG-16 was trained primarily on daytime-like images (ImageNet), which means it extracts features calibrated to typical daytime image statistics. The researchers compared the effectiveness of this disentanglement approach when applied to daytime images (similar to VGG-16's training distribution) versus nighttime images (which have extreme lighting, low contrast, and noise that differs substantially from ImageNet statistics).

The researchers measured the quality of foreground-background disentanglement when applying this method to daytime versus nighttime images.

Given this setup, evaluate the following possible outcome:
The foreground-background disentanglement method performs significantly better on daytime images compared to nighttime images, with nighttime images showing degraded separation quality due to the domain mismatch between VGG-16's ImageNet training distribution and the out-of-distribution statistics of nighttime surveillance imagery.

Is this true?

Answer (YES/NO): YES